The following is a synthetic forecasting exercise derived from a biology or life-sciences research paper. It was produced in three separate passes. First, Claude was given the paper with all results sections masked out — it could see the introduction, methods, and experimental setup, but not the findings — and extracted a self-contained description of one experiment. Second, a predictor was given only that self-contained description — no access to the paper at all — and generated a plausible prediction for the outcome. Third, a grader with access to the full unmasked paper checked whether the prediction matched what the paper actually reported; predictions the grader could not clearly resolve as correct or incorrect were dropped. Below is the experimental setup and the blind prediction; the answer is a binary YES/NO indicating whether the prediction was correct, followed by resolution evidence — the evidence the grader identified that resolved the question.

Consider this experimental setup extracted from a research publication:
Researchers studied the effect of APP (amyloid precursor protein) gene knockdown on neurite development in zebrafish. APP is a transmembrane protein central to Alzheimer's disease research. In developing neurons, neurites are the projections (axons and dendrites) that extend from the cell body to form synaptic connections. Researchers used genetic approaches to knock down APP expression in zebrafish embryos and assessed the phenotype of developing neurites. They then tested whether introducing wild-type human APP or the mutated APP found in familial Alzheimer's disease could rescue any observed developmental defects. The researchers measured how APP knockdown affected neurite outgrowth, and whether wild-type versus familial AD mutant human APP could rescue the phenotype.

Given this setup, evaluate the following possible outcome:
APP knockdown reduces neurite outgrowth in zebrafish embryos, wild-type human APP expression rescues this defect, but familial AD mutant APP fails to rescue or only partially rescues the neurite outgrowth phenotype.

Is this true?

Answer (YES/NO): YES